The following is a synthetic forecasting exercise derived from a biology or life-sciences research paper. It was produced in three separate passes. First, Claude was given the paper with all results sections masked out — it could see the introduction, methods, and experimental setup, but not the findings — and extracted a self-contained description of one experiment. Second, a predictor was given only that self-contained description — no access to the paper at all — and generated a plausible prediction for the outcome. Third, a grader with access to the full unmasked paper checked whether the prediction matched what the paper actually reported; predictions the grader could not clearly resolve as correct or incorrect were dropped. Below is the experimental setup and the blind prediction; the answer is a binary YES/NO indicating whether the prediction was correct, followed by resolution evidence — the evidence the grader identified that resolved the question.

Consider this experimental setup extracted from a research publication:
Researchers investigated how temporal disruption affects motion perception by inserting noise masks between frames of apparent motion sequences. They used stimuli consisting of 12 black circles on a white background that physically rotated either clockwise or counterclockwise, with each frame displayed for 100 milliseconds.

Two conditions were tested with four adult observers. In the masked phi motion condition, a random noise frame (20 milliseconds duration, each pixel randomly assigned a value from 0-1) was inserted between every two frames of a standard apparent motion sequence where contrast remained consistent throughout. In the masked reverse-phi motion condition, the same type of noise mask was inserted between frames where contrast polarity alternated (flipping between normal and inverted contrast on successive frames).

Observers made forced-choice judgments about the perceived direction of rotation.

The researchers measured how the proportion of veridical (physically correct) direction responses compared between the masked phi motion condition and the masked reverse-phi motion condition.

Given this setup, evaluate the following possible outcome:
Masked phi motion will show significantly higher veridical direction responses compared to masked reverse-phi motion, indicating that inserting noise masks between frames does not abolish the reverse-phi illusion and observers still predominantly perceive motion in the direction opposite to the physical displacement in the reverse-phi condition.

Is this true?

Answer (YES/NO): NO